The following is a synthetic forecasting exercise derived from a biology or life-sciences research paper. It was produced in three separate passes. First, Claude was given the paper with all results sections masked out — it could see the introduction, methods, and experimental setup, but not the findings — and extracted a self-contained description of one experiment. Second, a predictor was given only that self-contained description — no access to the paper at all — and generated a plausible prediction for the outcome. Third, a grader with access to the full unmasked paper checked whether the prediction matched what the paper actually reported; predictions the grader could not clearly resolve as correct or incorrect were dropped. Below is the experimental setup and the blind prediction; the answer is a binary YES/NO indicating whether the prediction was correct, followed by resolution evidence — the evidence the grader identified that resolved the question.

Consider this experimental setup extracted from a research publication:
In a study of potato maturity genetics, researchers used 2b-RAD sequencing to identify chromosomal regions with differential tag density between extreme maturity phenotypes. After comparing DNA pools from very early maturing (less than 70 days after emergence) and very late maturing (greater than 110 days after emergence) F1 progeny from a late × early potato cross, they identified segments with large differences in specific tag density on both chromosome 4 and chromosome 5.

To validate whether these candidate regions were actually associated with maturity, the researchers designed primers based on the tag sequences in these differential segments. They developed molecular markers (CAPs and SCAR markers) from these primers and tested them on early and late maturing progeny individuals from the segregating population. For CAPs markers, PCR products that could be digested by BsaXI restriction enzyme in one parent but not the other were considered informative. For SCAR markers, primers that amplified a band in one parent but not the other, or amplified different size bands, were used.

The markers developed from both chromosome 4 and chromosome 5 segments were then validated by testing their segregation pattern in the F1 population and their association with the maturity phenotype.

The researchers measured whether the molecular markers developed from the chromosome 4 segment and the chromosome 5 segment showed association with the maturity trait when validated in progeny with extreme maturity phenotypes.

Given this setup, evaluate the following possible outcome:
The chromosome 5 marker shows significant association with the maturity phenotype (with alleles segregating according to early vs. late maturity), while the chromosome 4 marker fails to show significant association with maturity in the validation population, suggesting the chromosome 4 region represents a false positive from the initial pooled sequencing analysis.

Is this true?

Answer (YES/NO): YES